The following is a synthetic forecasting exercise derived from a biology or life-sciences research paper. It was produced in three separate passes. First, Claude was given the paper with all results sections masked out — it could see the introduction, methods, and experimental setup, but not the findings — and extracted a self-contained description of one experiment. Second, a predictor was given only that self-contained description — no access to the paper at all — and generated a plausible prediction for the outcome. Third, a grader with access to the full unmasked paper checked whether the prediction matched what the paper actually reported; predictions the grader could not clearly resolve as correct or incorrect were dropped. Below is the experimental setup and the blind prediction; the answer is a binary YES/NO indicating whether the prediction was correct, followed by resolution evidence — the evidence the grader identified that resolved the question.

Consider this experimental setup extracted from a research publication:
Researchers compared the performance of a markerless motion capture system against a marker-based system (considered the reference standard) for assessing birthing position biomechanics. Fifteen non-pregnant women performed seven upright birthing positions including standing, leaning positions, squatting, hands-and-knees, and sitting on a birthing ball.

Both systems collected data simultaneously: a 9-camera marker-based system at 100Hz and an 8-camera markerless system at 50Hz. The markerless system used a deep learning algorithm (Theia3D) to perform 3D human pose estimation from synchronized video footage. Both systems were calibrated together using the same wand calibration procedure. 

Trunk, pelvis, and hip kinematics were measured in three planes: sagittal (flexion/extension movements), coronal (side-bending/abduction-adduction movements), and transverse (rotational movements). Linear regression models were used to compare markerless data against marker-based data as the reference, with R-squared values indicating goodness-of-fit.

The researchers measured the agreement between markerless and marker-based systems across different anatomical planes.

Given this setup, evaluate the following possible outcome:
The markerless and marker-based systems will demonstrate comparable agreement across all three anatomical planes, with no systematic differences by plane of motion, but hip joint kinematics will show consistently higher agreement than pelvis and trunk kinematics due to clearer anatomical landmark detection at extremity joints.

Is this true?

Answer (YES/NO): NO